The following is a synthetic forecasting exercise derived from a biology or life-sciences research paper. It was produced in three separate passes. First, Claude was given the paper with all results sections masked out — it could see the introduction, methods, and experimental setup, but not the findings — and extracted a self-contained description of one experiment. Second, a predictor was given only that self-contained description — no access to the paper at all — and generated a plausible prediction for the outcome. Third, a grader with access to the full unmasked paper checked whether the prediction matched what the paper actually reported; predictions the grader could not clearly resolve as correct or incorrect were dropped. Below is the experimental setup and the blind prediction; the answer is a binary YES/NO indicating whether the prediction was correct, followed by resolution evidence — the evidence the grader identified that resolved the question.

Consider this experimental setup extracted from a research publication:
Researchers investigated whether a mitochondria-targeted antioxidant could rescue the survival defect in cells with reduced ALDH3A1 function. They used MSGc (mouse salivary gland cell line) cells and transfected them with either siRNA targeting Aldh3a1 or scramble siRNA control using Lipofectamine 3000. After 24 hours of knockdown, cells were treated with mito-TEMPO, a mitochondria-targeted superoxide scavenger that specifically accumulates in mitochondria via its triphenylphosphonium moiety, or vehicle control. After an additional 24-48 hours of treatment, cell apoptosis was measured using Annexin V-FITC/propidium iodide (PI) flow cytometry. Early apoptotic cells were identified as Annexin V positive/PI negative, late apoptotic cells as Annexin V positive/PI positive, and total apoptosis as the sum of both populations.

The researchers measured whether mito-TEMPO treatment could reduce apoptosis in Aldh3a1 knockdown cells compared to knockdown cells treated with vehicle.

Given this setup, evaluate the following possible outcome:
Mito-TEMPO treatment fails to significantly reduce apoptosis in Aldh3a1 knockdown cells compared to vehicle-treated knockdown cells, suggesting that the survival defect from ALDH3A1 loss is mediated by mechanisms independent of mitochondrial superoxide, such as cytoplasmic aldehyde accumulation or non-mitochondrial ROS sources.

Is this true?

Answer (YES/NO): NO